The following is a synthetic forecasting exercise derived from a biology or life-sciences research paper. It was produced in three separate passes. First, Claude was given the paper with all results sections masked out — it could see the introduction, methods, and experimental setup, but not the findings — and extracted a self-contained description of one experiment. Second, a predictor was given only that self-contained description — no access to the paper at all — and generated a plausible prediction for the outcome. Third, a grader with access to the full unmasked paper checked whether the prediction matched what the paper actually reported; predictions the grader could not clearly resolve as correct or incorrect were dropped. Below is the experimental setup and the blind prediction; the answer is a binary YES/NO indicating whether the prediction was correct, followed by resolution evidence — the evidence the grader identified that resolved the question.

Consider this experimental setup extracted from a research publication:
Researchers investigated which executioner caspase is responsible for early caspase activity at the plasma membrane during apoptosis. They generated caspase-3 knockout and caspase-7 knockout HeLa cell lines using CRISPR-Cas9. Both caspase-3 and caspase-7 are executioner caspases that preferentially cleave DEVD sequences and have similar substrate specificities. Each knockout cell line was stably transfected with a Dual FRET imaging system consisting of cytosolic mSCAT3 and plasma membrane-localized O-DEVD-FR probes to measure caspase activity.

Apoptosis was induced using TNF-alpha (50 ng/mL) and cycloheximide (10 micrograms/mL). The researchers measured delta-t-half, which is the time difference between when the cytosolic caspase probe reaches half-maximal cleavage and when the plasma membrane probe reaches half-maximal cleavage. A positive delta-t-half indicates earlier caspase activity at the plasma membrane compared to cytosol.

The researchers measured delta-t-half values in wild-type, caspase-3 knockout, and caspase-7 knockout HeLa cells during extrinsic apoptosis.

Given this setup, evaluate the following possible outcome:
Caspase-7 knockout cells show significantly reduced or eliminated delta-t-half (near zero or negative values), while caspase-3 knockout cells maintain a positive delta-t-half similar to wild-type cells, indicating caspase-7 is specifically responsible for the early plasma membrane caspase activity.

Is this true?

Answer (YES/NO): NO